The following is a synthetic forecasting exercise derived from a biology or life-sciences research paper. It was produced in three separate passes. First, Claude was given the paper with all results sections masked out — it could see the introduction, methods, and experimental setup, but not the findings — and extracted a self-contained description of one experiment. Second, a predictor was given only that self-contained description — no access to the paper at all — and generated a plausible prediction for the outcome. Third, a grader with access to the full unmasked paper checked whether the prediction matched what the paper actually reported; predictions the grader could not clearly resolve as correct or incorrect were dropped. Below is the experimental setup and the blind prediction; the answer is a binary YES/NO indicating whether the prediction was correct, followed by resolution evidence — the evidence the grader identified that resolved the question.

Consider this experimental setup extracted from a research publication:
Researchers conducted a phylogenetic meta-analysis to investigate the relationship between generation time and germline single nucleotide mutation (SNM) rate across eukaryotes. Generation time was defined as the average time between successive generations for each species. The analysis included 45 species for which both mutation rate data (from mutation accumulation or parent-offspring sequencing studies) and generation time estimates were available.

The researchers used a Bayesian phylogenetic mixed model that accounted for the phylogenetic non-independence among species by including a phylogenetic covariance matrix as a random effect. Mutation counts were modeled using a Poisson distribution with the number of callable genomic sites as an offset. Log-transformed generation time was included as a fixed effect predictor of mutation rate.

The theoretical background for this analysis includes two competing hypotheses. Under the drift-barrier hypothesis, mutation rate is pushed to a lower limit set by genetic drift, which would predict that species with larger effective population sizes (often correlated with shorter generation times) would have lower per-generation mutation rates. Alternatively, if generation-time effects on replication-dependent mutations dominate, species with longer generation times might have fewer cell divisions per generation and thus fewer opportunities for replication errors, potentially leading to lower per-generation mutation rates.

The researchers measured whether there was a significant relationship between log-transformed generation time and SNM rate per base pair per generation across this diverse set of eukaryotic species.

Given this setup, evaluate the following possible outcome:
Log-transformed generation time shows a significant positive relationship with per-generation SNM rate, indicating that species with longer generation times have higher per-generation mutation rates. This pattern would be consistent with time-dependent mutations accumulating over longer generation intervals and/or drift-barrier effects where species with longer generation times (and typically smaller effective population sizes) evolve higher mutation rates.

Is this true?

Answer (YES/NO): YES